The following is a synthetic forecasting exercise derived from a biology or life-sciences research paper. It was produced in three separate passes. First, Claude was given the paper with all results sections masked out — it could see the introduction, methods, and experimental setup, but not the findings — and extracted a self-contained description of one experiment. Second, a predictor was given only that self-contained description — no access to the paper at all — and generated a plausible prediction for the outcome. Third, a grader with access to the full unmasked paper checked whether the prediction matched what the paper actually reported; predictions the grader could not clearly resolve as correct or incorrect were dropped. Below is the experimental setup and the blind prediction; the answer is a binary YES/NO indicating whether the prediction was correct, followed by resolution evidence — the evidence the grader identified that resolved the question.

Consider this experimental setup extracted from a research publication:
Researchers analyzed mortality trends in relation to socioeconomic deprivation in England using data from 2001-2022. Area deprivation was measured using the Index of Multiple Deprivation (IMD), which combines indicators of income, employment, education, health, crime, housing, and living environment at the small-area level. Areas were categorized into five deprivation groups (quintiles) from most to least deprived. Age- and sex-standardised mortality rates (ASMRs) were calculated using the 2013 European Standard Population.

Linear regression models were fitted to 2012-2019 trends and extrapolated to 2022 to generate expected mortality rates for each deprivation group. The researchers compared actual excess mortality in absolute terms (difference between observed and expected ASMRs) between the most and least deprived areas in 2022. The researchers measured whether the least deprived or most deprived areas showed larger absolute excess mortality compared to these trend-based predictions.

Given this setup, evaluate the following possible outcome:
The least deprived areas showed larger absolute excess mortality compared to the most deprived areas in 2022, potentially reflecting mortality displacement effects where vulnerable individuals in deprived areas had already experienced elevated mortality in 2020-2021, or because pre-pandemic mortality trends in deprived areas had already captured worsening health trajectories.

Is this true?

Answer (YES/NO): YES